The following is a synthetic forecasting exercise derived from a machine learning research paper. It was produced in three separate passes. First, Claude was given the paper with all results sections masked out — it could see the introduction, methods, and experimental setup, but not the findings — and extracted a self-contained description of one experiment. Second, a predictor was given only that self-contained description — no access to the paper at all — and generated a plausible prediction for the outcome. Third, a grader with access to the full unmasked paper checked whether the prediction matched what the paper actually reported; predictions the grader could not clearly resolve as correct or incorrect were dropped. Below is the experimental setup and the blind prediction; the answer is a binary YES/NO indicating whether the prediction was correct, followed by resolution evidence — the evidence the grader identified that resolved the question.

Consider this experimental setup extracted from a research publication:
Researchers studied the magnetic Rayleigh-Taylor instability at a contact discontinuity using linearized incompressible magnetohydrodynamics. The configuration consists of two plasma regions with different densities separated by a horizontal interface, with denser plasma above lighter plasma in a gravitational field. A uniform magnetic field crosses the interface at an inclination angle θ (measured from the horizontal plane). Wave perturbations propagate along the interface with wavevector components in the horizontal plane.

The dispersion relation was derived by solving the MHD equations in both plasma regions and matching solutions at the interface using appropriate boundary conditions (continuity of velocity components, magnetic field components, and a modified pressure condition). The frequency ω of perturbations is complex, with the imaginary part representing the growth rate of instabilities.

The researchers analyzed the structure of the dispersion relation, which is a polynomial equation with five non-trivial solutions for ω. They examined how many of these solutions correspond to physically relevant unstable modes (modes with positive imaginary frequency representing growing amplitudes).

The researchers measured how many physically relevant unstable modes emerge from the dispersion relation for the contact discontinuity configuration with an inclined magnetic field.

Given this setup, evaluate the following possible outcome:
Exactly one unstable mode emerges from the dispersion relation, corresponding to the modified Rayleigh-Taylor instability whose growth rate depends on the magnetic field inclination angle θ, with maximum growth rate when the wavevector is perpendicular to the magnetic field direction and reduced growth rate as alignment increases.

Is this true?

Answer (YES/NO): YES